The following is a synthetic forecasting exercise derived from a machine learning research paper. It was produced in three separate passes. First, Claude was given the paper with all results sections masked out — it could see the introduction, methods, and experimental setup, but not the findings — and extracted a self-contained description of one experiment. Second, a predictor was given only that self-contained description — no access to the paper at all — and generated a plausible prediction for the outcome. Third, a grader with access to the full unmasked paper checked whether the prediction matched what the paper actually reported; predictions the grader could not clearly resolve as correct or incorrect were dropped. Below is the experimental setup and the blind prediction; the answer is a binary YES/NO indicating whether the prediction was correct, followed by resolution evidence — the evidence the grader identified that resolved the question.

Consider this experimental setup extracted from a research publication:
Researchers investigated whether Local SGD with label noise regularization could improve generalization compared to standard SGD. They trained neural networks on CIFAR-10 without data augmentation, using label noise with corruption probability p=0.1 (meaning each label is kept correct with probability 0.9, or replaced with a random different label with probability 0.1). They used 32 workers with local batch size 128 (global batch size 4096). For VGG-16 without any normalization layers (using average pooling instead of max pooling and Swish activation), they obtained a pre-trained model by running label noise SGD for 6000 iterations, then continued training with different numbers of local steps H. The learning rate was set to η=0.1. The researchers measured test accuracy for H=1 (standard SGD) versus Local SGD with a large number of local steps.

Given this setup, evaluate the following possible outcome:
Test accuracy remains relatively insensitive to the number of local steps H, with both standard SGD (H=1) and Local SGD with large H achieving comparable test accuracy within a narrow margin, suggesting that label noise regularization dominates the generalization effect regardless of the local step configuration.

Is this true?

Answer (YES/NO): NO